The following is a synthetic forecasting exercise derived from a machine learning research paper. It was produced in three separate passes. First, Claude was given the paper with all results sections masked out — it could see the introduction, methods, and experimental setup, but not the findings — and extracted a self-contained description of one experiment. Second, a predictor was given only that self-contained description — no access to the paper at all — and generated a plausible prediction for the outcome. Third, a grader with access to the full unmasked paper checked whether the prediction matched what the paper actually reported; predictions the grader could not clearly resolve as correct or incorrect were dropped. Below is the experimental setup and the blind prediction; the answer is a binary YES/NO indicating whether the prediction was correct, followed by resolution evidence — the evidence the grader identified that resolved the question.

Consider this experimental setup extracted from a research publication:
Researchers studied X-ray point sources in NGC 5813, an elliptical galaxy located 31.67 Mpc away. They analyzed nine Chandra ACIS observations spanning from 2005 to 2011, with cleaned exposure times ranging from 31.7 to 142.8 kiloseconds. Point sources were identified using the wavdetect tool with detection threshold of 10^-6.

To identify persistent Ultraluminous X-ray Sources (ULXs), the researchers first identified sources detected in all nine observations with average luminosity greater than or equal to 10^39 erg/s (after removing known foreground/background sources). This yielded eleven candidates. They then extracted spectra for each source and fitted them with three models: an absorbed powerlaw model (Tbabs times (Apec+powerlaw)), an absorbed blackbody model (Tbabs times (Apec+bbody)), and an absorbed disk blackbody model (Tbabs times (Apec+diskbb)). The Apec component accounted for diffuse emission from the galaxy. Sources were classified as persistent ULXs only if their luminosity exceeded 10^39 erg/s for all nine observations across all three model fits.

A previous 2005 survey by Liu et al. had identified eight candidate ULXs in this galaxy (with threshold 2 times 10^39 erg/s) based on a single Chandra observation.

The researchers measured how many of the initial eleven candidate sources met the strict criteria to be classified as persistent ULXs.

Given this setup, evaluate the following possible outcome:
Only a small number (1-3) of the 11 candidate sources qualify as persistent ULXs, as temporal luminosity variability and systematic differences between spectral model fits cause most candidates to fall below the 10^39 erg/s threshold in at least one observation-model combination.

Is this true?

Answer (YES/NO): NO